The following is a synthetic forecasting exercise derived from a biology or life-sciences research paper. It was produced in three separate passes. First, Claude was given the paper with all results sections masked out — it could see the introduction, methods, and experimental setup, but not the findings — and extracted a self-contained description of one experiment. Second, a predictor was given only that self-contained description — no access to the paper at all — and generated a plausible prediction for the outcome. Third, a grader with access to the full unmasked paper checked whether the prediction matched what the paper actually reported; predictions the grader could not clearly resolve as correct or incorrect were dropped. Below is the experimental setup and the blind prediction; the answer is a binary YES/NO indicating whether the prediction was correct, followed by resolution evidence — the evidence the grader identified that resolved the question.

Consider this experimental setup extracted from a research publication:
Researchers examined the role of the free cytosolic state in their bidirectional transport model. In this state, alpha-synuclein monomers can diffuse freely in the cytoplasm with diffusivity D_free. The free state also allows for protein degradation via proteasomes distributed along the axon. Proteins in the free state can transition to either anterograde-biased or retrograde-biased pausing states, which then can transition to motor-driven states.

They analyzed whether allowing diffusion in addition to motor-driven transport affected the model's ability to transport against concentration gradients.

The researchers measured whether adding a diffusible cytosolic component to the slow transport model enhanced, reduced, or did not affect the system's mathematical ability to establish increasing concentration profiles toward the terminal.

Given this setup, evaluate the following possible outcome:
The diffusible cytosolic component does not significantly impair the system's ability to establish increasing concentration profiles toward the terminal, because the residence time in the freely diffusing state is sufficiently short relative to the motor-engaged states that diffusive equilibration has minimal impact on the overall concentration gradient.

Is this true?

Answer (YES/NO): YES